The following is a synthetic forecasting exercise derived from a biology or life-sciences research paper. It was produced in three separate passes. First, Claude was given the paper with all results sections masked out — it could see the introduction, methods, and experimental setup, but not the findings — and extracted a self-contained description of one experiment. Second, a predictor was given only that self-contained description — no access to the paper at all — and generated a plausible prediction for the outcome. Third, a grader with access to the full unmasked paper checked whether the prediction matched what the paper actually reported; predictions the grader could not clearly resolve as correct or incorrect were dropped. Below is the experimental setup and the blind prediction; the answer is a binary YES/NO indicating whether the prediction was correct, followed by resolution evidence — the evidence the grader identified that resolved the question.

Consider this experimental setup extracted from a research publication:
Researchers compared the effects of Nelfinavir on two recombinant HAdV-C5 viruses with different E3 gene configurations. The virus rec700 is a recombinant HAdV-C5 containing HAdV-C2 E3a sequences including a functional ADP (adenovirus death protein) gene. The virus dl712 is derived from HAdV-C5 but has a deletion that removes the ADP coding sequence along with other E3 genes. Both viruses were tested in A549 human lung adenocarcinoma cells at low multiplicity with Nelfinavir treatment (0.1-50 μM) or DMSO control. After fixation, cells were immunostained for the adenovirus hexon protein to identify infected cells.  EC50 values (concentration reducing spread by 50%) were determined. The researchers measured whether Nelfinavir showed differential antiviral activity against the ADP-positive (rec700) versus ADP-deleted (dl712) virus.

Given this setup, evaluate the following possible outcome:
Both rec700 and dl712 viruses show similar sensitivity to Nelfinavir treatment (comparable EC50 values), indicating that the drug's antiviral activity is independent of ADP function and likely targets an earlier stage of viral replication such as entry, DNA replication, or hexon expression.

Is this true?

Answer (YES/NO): NO